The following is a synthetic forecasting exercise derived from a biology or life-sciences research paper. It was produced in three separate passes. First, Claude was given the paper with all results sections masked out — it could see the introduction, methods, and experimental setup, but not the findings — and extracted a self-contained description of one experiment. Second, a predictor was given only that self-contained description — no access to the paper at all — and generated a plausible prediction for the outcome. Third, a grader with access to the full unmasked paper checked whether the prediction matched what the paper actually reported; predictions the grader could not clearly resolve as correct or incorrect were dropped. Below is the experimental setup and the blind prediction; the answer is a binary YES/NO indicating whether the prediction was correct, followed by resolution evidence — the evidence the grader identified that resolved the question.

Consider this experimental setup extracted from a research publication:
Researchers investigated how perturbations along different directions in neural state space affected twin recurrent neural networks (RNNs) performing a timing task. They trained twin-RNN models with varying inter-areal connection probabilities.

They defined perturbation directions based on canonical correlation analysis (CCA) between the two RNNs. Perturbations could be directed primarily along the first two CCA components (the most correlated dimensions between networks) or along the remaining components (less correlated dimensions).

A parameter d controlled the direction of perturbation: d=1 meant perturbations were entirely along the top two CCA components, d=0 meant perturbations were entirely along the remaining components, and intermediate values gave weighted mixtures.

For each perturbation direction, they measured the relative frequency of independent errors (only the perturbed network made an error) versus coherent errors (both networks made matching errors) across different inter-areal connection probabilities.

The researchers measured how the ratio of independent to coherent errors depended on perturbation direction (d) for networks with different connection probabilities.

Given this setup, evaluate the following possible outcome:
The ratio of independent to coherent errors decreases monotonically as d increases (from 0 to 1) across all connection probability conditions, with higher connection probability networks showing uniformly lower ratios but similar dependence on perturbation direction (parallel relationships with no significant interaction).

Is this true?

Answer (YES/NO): NO